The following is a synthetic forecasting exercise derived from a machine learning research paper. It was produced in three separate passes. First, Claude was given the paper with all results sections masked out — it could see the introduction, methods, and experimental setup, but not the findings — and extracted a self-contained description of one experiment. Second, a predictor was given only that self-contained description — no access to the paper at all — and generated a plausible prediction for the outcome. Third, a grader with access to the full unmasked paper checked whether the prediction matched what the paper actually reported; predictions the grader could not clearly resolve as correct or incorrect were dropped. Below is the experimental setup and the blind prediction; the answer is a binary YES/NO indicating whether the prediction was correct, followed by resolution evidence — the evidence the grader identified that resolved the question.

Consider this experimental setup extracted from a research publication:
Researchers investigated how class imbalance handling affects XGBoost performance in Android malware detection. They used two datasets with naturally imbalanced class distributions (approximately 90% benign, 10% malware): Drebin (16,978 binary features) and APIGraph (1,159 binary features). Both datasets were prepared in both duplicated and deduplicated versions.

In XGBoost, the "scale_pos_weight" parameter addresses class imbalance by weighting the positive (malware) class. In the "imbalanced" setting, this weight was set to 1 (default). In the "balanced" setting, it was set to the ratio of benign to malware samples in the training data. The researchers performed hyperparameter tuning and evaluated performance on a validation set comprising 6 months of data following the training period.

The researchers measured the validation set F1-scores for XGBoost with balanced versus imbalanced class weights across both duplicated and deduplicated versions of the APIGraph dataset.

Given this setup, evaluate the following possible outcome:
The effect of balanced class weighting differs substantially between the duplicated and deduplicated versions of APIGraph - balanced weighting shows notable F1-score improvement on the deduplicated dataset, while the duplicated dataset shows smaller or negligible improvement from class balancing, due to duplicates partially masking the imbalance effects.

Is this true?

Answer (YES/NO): NO